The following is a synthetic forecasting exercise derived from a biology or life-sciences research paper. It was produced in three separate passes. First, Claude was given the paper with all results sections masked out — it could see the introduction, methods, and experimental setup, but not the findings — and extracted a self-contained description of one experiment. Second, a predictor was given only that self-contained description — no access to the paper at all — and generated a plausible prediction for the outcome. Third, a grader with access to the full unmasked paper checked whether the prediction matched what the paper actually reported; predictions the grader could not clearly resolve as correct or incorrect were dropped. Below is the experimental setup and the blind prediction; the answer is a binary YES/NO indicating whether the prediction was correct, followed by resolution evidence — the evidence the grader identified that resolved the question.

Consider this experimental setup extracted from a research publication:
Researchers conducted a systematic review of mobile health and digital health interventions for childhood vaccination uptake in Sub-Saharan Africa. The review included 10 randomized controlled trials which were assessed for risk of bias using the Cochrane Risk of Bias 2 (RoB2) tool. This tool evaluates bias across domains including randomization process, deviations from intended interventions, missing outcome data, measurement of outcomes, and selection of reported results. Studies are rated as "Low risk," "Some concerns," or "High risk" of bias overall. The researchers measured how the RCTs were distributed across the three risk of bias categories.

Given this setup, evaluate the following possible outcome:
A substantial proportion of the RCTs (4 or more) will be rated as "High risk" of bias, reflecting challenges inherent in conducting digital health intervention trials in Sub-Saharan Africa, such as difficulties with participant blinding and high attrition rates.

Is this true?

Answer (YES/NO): NO